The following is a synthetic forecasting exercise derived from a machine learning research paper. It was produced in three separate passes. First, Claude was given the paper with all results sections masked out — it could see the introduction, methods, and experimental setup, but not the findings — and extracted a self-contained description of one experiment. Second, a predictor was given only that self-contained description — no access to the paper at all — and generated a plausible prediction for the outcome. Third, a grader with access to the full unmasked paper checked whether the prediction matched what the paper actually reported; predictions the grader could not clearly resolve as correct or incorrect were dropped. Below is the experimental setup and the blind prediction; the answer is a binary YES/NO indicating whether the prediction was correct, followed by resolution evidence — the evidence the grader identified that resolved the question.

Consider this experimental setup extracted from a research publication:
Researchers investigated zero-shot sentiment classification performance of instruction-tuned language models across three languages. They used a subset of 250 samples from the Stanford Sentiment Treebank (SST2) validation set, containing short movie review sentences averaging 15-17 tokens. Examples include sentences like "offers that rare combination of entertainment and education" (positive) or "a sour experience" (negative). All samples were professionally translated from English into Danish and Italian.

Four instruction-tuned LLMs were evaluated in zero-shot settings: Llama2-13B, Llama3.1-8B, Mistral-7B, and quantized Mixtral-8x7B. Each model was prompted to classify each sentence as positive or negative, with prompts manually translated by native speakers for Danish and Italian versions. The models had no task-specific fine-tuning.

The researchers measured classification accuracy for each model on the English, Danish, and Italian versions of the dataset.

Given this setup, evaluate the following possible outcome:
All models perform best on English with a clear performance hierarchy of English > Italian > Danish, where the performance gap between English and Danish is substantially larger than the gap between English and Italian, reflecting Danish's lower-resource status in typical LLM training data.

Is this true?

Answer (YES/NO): NO